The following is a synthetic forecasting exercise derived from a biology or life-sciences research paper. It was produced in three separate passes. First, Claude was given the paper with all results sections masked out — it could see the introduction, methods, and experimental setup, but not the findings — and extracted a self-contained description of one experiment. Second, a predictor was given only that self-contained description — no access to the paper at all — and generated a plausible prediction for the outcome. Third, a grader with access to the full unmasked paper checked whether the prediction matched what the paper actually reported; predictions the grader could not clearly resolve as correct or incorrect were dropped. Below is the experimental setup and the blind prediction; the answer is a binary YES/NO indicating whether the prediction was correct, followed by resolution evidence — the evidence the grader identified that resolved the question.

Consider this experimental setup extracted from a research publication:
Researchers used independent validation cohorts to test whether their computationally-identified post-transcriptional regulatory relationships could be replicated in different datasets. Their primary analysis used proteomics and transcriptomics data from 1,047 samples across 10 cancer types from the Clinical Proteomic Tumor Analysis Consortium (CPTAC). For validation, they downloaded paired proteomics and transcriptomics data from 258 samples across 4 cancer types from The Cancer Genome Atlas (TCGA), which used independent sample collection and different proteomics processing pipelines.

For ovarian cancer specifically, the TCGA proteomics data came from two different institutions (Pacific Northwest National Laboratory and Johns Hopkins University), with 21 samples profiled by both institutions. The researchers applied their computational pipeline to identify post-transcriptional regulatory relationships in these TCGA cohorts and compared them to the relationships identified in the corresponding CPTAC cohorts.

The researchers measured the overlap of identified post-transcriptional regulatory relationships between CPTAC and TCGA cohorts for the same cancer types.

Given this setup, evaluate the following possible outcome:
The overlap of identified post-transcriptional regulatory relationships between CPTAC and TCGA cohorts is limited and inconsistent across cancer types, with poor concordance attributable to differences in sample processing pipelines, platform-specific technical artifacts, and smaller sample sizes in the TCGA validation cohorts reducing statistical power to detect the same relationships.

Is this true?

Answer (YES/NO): NO